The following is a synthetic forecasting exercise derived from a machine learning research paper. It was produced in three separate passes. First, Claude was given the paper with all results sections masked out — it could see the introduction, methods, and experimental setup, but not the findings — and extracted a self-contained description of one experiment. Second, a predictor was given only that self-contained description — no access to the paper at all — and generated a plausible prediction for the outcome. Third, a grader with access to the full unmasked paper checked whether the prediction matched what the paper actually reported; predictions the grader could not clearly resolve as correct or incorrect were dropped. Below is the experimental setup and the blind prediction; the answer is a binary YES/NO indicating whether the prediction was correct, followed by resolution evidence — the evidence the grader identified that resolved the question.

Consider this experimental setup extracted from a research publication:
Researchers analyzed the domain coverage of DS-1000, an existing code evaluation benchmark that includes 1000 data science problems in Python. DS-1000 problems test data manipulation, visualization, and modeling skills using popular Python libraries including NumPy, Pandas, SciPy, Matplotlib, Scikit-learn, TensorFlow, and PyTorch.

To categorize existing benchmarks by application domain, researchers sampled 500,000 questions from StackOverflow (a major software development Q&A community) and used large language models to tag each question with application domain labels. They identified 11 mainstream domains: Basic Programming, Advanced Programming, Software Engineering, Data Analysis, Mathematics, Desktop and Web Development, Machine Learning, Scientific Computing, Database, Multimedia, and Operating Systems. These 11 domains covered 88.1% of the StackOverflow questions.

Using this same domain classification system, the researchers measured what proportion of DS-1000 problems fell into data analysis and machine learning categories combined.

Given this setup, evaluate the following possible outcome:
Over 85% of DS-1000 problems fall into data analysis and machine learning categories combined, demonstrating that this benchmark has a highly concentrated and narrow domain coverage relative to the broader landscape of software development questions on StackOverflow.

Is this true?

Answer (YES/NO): YES